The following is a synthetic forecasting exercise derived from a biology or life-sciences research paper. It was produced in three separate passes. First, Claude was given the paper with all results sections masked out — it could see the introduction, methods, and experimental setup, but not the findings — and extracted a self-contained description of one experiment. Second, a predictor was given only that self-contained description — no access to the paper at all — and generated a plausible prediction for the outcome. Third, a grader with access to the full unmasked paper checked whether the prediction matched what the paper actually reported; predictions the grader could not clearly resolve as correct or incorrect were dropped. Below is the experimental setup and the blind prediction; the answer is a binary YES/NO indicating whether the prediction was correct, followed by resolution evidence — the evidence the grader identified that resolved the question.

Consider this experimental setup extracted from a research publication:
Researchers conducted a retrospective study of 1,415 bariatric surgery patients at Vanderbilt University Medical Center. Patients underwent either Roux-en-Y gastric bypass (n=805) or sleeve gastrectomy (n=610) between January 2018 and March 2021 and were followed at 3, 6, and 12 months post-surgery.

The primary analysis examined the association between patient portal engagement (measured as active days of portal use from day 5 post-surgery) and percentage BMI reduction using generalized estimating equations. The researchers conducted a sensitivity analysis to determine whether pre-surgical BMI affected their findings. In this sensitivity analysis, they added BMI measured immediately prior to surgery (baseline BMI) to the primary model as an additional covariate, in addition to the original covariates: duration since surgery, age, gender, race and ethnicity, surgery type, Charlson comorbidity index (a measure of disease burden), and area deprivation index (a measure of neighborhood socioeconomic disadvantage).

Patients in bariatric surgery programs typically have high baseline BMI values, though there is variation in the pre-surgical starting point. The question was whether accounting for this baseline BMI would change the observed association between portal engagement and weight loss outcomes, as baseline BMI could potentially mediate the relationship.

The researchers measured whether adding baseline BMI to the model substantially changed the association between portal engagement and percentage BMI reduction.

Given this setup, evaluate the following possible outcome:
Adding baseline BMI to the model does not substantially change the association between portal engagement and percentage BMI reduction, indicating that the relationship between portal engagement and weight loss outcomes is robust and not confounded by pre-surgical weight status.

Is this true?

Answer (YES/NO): YES